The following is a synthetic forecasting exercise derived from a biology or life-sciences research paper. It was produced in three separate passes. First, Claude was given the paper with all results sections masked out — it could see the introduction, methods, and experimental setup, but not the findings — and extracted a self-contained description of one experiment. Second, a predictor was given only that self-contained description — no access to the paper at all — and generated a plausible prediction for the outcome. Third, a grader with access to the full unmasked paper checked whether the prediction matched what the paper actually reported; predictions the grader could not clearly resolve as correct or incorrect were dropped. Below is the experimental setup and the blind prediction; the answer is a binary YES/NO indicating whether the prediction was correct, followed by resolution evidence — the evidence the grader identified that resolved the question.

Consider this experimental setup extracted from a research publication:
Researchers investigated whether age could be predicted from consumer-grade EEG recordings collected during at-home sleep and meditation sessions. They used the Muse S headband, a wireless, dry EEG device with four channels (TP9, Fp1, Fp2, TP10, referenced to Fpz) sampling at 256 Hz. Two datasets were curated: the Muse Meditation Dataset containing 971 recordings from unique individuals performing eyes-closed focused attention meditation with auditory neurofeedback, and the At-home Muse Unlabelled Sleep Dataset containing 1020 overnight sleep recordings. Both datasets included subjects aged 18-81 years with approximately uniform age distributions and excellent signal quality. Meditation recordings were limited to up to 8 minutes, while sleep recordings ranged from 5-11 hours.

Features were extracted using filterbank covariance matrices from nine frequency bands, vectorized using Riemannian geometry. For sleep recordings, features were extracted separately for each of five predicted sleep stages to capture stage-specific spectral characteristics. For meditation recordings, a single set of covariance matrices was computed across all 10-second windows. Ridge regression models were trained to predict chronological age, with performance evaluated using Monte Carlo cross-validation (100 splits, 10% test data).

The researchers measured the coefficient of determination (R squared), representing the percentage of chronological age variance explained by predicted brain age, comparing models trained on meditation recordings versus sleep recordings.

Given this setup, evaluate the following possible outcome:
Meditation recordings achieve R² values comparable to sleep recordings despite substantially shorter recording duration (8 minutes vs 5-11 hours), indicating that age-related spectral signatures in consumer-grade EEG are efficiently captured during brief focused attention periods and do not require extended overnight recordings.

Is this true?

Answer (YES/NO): NO